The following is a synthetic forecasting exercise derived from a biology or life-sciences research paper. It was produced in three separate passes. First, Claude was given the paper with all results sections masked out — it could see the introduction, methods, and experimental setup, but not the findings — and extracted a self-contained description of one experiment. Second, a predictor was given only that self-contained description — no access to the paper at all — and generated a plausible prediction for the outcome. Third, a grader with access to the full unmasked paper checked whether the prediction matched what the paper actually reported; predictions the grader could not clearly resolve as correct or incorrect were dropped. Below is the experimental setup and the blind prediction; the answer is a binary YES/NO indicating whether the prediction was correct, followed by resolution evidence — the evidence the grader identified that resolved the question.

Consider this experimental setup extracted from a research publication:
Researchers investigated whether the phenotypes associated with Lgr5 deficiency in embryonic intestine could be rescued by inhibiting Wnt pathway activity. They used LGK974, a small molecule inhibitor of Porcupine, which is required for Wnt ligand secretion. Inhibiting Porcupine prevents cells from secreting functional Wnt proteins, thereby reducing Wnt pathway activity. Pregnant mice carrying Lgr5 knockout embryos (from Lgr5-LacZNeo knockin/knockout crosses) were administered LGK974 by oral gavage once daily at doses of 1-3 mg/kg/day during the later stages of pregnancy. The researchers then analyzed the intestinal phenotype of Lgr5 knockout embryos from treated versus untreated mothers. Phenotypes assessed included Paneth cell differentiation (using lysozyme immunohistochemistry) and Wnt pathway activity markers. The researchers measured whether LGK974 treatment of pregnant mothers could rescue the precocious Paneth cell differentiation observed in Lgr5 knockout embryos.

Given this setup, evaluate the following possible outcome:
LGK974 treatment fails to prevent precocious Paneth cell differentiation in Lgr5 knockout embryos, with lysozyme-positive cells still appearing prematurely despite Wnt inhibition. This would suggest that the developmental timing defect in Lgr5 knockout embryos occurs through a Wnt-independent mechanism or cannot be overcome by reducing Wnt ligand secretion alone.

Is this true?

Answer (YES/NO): NO